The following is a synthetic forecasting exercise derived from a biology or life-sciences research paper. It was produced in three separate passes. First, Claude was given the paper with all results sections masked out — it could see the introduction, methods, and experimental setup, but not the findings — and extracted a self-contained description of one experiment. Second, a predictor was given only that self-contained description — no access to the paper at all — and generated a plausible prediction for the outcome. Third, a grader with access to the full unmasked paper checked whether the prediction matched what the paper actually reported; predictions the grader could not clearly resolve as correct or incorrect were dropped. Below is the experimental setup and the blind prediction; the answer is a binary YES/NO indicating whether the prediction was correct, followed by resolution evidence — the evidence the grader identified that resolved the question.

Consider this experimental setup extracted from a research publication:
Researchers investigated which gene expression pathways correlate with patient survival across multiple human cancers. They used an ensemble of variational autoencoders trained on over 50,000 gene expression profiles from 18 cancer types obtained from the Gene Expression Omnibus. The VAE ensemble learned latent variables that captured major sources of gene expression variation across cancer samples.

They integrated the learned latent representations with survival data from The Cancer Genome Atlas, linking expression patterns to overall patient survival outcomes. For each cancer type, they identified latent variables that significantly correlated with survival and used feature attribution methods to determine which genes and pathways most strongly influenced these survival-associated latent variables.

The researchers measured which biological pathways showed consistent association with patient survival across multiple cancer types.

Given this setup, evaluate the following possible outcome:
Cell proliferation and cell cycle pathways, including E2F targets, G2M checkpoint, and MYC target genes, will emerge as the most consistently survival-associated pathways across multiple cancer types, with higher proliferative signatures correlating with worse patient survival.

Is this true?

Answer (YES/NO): NO